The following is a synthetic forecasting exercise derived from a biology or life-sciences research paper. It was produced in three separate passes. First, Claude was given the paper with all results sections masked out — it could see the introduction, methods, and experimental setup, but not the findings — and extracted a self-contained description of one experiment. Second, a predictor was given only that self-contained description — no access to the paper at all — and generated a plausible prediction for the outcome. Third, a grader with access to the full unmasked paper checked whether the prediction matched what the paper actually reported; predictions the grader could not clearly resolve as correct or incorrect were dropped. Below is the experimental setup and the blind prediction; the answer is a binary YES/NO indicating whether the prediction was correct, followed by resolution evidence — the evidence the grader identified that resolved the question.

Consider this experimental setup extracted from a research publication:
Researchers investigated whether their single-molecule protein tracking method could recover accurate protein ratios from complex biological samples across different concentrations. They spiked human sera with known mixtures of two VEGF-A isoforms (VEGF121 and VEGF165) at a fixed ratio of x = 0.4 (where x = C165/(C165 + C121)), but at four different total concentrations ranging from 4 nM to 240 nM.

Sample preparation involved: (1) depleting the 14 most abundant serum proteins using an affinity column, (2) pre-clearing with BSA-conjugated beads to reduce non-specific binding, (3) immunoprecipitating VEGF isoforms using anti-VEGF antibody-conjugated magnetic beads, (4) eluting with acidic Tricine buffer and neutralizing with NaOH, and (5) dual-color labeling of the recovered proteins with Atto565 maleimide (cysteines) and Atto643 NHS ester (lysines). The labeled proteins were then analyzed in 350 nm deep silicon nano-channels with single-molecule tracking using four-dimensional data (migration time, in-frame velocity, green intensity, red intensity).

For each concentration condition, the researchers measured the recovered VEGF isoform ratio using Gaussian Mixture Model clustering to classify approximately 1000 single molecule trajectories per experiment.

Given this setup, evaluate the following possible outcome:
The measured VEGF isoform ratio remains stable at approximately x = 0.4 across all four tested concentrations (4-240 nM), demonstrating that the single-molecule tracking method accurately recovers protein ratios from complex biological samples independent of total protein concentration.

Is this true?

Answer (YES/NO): YES